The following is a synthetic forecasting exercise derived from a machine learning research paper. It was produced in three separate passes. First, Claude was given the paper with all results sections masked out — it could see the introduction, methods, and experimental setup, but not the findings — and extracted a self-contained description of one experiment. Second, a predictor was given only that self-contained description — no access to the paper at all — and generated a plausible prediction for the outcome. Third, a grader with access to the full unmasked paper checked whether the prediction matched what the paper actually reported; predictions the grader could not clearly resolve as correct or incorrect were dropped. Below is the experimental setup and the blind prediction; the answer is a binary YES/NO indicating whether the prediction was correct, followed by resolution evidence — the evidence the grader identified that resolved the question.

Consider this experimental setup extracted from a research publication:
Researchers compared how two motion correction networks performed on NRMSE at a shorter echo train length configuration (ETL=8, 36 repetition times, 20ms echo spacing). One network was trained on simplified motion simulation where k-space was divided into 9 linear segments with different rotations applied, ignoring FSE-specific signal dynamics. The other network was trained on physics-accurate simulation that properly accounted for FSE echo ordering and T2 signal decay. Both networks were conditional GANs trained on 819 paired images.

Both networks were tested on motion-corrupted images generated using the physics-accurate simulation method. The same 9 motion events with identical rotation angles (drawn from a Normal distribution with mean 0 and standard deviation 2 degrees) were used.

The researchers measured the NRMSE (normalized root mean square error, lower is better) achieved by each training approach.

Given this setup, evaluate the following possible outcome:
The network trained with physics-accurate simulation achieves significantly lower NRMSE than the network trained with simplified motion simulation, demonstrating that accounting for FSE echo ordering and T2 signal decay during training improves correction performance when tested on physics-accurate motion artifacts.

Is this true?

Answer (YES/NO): NO